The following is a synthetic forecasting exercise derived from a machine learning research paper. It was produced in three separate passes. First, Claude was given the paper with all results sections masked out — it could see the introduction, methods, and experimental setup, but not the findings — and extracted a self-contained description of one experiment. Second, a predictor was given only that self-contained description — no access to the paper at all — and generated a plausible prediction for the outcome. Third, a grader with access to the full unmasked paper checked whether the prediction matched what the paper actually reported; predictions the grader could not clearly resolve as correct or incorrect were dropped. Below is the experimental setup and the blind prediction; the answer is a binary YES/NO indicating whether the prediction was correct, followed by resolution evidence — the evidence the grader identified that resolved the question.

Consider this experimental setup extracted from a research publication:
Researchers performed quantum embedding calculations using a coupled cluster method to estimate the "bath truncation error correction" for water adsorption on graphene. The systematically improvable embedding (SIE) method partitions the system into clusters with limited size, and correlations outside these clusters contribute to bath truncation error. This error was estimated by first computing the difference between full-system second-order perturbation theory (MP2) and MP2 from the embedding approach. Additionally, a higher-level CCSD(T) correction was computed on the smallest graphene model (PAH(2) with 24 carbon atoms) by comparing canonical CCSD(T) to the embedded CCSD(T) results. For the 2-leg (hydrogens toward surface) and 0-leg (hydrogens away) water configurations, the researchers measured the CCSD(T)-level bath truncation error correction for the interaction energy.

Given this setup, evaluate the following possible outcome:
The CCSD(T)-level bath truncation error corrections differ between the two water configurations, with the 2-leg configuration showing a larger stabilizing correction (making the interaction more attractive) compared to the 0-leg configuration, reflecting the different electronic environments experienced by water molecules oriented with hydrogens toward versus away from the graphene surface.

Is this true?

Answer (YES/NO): NO